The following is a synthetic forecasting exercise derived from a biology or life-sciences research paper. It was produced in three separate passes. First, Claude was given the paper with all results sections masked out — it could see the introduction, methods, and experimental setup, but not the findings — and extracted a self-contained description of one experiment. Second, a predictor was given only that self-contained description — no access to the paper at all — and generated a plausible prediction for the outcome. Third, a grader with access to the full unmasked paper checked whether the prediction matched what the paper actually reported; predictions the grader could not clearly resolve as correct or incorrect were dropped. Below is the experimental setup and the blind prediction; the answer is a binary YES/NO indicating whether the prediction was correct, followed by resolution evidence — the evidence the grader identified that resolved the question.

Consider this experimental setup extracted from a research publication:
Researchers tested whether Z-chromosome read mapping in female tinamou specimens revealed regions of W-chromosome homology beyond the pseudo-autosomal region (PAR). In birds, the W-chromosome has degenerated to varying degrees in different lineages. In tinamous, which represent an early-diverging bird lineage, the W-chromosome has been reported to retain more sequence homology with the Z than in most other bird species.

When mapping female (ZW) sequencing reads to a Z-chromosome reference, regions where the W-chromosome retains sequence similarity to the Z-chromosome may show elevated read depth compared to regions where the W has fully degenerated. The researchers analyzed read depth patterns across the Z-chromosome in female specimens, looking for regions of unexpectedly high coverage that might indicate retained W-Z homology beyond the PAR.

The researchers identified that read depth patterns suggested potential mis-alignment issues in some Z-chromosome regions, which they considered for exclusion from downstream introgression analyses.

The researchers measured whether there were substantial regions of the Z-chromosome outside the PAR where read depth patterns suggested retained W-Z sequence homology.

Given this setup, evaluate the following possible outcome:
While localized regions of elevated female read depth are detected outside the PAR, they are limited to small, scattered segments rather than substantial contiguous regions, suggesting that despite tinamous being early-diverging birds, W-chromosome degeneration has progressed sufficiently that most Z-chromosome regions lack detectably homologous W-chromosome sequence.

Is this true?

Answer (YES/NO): NO